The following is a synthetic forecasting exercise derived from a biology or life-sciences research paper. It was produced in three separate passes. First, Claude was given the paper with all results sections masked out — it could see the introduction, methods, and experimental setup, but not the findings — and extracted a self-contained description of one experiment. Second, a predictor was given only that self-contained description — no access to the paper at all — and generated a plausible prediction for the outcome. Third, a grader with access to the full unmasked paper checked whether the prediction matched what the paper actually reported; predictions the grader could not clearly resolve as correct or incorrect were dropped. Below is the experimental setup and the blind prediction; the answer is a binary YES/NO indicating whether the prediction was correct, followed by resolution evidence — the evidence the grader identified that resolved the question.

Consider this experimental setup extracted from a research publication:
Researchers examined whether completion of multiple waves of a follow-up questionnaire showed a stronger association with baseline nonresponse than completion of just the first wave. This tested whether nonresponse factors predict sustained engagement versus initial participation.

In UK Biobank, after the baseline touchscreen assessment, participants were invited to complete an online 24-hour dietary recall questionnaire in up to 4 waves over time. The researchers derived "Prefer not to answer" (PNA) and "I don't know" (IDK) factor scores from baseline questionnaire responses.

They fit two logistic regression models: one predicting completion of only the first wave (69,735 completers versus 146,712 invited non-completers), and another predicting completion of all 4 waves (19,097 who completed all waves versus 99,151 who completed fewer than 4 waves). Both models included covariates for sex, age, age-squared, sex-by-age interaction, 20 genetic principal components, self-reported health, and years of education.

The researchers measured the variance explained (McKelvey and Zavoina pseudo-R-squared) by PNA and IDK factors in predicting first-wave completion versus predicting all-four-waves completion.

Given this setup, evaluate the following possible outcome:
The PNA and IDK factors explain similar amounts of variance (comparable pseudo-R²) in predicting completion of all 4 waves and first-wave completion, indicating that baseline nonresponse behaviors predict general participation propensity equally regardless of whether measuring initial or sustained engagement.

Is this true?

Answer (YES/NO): NO